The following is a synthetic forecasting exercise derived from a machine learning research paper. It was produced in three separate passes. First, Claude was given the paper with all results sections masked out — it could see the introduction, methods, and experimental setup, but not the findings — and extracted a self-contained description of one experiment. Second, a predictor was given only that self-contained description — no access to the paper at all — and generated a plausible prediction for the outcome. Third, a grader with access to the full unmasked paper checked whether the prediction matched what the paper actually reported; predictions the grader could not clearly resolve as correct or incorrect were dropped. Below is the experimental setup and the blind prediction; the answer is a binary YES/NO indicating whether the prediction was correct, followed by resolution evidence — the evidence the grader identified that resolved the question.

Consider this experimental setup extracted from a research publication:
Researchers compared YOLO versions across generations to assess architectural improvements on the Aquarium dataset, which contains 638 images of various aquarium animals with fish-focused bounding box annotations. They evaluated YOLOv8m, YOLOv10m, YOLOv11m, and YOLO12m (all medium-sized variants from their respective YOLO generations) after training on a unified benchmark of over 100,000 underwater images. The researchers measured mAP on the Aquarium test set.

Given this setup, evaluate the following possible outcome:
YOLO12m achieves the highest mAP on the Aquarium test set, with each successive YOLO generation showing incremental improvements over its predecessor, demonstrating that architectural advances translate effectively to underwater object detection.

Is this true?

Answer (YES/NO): NO